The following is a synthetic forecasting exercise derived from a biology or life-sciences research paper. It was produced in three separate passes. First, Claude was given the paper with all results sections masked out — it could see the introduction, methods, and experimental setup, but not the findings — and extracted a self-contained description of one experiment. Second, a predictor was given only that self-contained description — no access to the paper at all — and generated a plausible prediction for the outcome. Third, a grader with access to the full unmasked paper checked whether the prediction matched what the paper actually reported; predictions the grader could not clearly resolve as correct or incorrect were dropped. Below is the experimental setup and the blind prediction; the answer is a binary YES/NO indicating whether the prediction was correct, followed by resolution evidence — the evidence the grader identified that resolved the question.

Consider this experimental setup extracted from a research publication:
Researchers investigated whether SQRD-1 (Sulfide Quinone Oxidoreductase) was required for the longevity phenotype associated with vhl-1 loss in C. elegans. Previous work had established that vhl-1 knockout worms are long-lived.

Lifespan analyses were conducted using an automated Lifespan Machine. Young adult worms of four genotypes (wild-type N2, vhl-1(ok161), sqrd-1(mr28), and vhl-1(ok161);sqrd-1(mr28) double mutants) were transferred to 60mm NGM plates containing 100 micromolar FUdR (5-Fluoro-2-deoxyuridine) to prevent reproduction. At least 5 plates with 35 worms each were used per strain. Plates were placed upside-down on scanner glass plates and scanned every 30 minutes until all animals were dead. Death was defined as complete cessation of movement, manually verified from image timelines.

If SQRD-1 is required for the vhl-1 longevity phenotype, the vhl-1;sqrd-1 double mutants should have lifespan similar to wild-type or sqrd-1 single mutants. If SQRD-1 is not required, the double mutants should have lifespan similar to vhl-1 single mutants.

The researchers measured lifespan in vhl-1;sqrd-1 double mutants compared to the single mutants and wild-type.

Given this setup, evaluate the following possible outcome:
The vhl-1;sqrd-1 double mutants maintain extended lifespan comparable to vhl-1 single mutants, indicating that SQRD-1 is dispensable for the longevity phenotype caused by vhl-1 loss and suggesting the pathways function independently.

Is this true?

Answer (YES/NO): NO